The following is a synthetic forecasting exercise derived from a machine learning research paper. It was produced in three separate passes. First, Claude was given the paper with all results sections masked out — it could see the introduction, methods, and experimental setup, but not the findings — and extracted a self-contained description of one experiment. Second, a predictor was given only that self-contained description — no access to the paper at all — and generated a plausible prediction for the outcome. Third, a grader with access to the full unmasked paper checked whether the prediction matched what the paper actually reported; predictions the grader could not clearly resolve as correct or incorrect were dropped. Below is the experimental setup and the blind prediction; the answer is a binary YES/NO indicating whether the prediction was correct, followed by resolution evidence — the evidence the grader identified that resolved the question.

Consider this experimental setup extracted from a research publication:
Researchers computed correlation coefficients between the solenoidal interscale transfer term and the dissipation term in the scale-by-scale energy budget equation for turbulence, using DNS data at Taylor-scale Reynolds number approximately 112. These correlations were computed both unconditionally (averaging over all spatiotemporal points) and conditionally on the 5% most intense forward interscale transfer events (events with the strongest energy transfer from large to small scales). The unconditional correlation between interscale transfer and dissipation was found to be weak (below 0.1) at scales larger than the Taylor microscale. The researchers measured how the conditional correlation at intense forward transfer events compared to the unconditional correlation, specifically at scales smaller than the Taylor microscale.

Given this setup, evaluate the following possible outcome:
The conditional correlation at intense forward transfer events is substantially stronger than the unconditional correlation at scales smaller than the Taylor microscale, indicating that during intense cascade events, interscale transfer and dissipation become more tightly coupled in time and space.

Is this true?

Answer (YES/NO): YES